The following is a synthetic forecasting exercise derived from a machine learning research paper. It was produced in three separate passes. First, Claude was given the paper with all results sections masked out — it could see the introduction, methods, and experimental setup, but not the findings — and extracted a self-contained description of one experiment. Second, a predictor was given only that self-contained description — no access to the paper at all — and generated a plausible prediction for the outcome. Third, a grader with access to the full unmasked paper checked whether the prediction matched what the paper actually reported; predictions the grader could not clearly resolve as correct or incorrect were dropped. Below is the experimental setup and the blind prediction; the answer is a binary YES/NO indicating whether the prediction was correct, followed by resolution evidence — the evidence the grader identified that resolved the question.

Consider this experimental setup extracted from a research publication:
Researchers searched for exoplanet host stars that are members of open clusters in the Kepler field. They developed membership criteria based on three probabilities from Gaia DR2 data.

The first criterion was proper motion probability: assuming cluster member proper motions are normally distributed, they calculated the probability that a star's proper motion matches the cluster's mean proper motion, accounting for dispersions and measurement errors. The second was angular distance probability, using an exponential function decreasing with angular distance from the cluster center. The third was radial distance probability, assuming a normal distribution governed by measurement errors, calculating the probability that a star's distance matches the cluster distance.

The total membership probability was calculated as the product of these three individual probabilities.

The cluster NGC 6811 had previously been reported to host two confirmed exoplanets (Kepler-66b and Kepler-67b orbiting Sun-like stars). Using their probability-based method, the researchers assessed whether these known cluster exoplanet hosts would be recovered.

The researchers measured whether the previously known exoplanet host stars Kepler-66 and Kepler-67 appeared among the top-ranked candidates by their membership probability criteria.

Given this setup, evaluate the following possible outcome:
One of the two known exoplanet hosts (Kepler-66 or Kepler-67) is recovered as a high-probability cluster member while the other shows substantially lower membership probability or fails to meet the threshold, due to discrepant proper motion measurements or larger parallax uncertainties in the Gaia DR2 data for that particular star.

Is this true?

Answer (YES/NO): NO